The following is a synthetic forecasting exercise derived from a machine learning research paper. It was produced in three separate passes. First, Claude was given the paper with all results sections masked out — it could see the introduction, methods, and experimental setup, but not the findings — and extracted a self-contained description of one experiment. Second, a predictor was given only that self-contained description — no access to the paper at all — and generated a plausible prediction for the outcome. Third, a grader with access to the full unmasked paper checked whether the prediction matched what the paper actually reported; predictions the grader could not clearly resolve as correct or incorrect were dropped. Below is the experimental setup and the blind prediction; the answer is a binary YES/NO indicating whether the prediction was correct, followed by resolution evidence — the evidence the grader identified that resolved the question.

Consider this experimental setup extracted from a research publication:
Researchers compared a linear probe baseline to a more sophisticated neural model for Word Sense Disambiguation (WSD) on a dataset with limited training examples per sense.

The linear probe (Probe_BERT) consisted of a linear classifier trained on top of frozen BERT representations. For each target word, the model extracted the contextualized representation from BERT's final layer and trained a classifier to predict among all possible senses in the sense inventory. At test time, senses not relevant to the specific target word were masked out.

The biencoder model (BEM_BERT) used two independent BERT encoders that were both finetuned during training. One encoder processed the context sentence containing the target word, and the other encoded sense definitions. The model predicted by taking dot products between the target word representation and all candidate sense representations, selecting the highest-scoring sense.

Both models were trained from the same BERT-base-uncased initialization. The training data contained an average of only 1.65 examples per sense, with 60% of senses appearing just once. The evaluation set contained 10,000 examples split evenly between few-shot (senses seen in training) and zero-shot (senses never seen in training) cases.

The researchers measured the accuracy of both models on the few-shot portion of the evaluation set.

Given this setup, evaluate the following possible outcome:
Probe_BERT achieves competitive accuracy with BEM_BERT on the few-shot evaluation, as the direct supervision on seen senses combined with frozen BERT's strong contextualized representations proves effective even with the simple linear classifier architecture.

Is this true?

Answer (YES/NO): NO